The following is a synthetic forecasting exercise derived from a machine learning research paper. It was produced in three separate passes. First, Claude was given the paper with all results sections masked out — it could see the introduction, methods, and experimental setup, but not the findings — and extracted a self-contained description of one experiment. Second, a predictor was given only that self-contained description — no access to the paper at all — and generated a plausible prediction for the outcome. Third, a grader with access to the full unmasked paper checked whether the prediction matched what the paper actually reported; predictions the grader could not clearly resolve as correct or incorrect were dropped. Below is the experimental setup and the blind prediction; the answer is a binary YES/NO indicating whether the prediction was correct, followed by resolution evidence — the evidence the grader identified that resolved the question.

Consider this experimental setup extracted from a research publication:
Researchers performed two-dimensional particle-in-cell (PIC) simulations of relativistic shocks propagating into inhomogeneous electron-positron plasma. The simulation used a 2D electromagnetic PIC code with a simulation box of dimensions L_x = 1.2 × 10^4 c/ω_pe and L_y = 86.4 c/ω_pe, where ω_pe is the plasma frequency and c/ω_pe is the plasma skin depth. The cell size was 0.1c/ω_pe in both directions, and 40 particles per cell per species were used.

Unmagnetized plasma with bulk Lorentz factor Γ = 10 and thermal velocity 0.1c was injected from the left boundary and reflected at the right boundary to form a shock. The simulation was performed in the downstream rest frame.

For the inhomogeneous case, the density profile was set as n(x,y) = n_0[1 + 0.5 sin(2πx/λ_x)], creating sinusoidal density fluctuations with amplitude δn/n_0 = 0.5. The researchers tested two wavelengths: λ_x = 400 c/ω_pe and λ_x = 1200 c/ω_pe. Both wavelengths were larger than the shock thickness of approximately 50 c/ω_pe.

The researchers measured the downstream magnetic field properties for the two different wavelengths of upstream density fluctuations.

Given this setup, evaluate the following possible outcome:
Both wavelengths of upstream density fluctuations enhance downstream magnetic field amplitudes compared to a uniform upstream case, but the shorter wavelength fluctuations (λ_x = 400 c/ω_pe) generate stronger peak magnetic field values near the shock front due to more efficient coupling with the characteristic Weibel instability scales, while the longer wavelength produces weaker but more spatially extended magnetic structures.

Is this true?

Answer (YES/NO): NO